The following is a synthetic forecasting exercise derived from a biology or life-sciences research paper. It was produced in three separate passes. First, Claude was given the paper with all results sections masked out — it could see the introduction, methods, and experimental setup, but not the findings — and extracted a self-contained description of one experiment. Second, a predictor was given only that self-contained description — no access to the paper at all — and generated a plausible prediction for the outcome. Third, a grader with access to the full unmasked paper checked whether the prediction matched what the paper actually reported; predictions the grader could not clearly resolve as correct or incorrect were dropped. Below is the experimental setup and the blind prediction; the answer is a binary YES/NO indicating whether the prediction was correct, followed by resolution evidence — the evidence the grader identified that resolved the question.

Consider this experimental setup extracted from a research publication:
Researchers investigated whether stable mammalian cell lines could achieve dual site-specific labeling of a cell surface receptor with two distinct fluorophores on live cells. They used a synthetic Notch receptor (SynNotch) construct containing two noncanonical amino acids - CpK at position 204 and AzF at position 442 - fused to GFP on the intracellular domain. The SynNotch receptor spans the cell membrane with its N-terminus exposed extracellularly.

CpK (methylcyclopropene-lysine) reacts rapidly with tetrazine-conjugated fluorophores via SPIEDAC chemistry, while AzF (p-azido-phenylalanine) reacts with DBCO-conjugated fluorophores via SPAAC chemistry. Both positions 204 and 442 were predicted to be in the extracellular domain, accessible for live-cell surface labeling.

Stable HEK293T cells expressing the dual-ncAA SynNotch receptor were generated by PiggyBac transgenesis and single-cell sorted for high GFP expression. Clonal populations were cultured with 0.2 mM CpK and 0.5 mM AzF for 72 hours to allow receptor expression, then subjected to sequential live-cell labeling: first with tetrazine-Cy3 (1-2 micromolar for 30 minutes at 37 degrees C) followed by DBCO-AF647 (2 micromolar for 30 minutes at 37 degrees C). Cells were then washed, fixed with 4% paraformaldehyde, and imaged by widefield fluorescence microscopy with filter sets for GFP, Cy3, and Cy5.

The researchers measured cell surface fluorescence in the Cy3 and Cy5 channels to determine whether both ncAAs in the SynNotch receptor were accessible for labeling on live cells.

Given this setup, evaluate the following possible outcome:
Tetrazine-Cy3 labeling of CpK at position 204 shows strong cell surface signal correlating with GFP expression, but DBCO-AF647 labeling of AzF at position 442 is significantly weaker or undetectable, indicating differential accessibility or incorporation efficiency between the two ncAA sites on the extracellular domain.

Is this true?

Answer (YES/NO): NO